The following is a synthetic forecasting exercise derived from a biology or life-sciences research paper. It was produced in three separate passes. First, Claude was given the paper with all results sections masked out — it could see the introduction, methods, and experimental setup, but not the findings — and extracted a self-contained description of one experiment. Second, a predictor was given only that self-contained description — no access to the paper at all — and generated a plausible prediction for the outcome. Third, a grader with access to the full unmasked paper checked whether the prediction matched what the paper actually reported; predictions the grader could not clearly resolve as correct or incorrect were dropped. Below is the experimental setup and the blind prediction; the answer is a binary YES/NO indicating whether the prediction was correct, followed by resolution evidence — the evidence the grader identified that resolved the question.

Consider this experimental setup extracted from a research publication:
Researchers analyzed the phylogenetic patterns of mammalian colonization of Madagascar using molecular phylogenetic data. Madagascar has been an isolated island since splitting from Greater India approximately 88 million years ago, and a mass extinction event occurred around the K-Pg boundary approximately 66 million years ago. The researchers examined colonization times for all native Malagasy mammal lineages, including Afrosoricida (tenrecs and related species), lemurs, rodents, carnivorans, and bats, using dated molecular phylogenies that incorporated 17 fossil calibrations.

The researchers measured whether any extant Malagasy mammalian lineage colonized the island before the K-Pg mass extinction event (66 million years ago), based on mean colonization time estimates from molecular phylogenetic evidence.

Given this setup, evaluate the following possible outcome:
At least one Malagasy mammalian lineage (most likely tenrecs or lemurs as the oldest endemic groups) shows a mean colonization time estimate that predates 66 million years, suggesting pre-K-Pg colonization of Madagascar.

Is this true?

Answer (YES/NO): NO